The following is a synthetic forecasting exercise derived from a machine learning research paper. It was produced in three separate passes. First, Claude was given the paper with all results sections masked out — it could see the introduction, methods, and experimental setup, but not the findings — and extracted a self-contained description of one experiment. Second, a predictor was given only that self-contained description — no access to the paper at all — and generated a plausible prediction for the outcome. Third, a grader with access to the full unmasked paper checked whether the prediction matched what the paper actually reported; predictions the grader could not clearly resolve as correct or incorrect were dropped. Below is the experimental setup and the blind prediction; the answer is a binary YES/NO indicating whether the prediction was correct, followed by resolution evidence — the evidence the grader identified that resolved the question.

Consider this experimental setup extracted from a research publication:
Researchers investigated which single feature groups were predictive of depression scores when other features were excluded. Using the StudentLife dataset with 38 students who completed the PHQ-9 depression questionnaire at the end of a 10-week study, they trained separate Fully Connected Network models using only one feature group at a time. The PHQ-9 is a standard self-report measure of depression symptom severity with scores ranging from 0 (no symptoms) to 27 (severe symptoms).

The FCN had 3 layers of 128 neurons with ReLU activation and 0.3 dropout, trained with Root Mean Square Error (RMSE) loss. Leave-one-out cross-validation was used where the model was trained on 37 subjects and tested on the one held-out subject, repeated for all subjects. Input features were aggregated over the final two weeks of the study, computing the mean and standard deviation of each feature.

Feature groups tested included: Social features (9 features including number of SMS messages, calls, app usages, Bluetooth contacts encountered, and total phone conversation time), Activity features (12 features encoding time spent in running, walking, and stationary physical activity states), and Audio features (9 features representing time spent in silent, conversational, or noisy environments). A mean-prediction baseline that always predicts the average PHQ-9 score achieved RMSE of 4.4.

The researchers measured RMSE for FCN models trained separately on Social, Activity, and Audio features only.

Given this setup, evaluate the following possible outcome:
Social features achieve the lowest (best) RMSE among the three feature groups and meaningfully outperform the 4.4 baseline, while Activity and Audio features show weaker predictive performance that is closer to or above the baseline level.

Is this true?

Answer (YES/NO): NO